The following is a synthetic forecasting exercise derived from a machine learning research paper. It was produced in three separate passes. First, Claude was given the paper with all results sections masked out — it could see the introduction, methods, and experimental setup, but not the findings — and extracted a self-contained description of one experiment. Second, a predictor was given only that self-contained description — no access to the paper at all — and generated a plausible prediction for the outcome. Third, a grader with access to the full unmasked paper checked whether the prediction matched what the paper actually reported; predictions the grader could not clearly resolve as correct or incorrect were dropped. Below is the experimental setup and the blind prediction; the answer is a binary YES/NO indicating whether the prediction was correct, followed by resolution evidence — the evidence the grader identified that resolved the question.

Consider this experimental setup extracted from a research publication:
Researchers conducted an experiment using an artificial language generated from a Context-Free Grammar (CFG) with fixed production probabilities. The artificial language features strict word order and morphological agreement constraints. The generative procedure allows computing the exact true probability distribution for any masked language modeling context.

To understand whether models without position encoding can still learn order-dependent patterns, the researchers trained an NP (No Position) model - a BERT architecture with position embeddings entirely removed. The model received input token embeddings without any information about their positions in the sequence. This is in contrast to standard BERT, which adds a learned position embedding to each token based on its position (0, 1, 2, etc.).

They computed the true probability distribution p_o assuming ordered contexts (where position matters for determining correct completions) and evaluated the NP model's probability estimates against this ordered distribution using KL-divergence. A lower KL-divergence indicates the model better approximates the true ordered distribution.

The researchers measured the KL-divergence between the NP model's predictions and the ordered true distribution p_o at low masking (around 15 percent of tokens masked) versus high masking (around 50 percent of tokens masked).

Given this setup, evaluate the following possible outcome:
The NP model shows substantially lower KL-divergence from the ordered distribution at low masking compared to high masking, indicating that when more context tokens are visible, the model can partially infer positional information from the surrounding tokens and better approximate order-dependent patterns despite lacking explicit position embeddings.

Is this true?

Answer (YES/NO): YES